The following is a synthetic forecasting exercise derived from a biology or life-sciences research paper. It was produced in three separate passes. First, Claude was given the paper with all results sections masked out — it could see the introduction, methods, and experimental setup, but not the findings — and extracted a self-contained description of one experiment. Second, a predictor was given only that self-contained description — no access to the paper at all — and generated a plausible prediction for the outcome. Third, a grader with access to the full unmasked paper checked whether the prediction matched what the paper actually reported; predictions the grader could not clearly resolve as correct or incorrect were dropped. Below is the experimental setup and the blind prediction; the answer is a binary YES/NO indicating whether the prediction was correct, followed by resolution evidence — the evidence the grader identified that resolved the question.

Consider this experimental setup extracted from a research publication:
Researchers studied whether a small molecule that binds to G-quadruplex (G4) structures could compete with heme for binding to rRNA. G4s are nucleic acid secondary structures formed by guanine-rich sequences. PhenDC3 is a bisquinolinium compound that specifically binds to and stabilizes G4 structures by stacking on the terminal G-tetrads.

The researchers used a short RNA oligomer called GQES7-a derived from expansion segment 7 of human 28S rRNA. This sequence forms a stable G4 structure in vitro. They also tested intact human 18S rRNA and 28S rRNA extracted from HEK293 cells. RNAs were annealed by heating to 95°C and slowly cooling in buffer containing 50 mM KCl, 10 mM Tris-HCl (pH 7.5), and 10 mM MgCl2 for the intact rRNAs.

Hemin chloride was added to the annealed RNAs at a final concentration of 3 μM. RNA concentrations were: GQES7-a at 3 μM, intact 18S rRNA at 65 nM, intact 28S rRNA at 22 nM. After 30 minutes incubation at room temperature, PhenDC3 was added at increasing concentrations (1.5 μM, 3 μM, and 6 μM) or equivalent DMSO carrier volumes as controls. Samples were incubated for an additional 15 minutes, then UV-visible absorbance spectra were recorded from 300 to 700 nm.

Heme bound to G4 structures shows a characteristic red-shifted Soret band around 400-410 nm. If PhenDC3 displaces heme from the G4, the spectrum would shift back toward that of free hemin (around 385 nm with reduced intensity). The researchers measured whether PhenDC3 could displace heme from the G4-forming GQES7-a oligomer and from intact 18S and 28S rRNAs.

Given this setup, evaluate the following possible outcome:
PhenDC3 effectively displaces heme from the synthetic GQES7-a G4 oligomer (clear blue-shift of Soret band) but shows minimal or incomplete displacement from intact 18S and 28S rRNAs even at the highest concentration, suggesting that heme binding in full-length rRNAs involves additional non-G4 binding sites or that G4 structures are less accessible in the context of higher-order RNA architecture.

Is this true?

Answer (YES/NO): NO